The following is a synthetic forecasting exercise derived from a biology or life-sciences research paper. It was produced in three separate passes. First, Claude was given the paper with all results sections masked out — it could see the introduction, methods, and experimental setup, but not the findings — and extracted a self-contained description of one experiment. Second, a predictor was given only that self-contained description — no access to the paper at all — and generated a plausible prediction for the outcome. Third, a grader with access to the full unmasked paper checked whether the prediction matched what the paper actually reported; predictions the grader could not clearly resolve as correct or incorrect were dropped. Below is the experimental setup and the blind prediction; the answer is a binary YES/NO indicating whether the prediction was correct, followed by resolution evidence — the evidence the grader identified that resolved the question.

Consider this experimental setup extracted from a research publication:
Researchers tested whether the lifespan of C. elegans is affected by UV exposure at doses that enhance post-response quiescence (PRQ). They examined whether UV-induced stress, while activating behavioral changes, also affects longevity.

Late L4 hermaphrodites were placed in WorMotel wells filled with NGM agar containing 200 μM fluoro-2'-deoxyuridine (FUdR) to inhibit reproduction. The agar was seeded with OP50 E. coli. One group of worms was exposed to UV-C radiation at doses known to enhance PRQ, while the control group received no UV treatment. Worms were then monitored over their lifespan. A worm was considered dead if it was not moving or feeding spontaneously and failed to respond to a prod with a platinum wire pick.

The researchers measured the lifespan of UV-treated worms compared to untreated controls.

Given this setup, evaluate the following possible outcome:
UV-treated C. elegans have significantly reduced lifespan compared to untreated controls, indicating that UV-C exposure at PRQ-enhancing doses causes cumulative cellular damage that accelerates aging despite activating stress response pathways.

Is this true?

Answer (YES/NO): YES